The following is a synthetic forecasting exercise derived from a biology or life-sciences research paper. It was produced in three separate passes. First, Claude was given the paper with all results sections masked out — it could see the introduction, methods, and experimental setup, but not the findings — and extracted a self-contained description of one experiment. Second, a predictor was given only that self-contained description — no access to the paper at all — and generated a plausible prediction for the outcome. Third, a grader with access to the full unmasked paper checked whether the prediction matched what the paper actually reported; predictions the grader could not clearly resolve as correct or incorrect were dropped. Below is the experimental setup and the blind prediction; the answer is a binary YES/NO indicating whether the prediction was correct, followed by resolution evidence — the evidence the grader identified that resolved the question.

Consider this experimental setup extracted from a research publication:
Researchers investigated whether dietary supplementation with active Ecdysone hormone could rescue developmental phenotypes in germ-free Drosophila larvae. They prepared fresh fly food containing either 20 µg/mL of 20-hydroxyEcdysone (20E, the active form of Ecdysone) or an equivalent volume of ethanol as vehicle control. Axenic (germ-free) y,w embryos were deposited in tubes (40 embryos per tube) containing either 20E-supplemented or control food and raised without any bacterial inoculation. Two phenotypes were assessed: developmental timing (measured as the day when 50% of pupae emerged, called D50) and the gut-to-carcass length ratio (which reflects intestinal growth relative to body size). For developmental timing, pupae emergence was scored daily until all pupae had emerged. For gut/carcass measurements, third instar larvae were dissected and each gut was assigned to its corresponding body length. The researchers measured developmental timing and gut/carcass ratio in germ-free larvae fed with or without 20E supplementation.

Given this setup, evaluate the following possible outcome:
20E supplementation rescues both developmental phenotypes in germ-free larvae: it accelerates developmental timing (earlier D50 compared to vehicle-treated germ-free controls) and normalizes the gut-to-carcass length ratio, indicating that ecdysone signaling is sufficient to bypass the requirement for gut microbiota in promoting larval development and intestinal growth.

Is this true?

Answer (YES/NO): NO